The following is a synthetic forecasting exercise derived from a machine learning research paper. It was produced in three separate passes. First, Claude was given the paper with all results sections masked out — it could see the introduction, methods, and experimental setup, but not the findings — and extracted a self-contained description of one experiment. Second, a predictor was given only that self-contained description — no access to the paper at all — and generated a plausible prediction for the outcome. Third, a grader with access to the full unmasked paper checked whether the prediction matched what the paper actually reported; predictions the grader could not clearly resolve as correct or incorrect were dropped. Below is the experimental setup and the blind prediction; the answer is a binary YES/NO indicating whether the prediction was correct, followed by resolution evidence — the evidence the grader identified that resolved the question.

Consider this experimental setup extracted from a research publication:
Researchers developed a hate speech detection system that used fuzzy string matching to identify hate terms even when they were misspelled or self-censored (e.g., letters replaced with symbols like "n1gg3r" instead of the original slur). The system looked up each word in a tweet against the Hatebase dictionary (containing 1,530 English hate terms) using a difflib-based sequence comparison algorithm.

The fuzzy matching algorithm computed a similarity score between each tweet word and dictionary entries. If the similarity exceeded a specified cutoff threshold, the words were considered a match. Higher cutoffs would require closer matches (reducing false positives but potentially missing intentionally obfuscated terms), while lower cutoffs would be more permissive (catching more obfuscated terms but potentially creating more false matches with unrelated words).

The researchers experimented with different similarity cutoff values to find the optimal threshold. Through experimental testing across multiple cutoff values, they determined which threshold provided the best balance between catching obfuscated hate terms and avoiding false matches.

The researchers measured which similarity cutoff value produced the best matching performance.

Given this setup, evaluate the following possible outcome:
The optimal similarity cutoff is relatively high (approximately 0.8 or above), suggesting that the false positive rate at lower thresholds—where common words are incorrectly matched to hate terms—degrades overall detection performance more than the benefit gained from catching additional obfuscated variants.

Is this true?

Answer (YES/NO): YES